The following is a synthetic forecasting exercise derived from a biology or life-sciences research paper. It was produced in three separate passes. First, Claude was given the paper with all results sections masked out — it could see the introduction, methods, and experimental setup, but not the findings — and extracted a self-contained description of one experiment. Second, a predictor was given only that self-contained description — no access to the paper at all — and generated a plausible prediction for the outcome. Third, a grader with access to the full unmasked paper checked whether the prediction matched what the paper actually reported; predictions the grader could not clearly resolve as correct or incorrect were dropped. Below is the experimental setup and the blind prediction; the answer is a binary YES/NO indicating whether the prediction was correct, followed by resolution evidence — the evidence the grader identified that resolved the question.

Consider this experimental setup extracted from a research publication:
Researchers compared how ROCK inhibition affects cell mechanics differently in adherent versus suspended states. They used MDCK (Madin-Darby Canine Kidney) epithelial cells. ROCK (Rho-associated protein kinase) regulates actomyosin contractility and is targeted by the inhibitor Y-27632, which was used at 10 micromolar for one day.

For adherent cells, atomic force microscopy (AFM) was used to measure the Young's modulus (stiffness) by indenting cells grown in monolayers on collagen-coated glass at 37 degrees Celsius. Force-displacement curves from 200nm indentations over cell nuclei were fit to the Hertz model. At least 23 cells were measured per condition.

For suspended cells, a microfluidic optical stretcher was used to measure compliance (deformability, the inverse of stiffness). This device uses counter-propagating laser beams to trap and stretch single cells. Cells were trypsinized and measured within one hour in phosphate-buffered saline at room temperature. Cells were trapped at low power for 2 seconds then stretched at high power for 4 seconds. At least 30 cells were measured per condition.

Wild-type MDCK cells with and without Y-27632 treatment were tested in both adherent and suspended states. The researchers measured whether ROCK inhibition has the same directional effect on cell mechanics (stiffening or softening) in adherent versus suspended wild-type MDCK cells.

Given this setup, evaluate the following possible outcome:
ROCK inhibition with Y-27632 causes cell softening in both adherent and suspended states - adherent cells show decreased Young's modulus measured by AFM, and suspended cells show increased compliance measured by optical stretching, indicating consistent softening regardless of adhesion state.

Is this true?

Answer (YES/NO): NO